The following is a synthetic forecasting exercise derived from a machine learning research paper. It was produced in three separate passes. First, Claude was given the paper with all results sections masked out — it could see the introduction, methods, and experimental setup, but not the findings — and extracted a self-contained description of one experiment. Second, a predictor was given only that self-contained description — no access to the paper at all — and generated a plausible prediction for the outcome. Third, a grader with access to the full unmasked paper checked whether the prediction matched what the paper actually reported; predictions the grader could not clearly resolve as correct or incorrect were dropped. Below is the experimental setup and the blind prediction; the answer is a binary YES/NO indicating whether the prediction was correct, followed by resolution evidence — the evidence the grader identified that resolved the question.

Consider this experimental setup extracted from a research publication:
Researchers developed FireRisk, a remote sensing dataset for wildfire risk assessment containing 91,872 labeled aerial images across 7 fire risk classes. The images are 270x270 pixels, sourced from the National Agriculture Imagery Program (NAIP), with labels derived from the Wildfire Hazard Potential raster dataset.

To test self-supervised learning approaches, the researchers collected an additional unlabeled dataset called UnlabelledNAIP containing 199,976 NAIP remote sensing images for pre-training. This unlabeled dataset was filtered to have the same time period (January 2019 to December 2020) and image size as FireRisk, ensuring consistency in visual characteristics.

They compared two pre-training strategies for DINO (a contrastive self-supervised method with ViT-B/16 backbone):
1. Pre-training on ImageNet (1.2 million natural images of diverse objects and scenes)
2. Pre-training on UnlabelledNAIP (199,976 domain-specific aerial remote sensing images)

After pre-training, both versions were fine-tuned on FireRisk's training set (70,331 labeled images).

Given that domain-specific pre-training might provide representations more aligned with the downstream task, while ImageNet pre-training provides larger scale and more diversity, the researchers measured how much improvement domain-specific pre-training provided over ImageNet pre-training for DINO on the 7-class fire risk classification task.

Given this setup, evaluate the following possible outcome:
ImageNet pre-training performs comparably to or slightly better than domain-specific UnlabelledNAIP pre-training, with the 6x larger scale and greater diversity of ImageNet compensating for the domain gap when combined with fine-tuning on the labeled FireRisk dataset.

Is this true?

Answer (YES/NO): NO